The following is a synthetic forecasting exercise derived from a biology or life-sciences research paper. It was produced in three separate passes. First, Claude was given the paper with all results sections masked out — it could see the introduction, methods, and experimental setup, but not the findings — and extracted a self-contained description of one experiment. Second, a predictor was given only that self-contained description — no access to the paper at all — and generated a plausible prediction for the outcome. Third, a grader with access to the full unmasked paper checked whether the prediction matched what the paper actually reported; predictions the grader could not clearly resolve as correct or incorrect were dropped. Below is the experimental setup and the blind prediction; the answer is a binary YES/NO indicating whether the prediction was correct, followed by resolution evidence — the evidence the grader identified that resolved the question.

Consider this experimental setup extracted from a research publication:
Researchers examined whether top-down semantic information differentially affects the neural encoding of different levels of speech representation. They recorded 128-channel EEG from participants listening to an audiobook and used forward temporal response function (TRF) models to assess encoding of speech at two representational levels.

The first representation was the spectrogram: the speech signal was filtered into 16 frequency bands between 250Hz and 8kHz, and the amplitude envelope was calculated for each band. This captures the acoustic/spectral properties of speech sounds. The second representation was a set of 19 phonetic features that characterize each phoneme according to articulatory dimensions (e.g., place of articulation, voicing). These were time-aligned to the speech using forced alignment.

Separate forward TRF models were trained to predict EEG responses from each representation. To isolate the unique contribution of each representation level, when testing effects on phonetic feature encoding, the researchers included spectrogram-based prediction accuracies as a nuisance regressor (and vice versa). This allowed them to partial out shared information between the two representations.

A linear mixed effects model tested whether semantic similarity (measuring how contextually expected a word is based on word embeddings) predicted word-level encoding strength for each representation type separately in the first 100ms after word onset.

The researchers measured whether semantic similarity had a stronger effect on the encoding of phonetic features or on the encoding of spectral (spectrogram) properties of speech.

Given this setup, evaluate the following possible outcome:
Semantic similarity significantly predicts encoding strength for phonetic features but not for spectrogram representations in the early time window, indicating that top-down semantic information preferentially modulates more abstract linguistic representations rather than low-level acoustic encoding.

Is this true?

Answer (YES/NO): YES